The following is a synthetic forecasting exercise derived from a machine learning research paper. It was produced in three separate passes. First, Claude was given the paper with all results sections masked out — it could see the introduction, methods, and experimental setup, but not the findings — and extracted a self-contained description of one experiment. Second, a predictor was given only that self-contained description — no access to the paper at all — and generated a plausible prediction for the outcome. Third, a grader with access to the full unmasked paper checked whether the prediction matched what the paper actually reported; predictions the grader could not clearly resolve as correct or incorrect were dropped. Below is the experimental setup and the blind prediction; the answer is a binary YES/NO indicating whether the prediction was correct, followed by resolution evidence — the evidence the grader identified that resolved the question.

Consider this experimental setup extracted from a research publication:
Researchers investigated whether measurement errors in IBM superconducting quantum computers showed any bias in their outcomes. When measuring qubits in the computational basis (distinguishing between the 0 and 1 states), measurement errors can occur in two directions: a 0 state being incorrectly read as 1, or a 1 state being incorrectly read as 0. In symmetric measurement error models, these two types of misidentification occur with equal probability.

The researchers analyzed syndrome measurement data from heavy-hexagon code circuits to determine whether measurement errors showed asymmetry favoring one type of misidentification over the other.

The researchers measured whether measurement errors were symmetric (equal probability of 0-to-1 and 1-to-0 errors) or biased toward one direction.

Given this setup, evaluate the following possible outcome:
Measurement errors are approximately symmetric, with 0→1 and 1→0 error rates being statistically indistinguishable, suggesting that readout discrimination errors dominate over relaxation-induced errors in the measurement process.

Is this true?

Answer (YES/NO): NO